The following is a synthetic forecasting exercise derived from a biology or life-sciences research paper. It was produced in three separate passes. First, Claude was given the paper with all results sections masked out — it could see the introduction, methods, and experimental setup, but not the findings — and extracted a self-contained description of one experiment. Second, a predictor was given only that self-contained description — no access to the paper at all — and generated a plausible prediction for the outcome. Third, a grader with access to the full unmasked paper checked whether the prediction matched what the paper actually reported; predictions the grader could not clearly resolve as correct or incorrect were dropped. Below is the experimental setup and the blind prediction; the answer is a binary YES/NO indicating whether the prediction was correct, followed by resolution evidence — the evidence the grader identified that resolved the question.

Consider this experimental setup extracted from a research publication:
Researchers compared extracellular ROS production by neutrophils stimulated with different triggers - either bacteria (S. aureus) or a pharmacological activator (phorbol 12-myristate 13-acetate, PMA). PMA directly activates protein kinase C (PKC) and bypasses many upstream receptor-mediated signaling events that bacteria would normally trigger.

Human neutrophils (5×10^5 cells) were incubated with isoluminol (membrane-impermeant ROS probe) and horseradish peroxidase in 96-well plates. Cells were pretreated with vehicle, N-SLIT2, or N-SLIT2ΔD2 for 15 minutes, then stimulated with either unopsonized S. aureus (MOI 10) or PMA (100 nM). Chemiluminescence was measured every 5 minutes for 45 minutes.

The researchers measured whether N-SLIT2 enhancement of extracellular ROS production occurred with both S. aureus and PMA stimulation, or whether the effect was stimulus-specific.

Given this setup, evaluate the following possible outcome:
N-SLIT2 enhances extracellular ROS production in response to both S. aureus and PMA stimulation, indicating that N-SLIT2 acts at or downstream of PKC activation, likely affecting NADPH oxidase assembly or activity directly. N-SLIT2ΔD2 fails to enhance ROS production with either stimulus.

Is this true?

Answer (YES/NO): NO